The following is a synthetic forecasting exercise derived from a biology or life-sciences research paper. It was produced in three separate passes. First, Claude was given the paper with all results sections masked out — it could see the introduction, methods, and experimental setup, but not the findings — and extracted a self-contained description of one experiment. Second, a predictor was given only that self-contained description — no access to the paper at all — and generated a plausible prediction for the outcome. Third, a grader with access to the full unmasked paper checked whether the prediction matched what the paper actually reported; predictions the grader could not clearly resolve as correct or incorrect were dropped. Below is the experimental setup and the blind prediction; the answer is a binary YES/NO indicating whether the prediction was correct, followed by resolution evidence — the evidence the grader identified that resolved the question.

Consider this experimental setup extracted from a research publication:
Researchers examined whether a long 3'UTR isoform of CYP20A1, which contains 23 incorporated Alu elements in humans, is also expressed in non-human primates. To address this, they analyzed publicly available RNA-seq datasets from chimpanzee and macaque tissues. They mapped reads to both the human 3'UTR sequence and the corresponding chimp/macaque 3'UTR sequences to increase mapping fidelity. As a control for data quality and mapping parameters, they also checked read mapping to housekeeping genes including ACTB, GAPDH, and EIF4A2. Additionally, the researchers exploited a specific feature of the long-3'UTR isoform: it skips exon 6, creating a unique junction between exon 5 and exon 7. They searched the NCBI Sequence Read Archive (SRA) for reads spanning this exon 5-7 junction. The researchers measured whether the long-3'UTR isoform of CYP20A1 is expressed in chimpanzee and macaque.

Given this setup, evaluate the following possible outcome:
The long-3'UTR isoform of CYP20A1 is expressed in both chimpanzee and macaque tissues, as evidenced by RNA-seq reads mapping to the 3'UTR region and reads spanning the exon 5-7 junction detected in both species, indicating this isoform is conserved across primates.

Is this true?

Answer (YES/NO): NO